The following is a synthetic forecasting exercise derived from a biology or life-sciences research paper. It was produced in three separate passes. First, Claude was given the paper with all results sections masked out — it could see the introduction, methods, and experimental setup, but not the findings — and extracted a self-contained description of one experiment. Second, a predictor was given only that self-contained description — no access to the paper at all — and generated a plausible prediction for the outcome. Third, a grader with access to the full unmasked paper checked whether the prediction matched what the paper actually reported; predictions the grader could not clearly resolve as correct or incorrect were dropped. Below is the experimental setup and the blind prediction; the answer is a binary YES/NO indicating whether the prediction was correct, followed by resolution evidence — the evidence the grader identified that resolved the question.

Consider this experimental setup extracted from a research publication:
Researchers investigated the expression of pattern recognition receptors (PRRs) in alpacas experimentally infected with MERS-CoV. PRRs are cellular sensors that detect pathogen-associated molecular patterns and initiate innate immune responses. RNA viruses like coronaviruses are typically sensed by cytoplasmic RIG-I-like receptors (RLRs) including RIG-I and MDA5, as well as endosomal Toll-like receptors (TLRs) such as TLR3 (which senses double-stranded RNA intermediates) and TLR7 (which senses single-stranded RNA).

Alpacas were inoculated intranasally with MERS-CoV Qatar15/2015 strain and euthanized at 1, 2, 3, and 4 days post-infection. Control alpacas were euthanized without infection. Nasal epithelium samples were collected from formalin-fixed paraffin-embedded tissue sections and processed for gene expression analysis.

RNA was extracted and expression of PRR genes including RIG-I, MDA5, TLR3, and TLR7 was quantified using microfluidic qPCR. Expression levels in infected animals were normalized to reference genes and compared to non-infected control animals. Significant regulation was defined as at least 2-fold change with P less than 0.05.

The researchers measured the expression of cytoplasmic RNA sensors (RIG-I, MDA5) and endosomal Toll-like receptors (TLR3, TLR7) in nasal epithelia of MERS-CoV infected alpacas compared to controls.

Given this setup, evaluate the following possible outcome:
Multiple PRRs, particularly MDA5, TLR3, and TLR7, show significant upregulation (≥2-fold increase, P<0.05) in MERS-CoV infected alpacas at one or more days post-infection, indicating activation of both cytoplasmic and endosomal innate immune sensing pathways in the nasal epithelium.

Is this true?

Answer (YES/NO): NO